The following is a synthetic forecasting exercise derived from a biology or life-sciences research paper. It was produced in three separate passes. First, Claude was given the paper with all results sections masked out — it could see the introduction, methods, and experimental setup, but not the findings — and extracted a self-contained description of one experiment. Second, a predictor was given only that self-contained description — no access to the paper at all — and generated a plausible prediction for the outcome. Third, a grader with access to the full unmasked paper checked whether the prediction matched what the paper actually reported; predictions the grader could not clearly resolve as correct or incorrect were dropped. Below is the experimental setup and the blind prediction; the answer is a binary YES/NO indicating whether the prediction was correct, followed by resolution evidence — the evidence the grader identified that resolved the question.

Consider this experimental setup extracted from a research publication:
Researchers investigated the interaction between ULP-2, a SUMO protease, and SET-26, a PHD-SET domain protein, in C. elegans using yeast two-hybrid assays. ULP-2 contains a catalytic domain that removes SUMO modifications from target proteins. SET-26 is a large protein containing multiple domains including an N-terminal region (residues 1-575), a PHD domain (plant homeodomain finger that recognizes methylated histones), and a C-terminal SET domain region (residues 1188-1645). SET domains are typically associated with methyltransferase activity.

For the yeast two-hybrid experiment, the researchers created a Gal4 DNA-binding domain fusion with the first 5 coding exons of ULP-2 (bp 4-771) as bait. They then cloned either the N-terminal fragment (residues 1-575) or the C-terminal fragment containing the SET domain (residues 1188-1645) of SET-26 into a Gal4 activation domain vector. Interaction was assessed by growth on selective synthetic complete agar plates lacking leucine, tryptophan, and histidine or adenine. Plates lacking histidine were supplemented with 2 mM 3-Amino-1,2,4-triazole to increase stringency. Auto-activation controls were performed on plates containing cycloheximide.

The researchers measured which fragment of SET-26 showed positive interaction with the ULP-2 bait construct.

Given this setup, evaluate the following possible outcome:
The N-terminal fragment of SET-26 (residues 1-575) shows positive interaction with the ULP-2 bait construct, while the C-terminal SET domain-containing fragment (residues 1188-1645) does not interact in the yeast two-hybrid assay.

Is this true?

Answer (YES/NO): YES